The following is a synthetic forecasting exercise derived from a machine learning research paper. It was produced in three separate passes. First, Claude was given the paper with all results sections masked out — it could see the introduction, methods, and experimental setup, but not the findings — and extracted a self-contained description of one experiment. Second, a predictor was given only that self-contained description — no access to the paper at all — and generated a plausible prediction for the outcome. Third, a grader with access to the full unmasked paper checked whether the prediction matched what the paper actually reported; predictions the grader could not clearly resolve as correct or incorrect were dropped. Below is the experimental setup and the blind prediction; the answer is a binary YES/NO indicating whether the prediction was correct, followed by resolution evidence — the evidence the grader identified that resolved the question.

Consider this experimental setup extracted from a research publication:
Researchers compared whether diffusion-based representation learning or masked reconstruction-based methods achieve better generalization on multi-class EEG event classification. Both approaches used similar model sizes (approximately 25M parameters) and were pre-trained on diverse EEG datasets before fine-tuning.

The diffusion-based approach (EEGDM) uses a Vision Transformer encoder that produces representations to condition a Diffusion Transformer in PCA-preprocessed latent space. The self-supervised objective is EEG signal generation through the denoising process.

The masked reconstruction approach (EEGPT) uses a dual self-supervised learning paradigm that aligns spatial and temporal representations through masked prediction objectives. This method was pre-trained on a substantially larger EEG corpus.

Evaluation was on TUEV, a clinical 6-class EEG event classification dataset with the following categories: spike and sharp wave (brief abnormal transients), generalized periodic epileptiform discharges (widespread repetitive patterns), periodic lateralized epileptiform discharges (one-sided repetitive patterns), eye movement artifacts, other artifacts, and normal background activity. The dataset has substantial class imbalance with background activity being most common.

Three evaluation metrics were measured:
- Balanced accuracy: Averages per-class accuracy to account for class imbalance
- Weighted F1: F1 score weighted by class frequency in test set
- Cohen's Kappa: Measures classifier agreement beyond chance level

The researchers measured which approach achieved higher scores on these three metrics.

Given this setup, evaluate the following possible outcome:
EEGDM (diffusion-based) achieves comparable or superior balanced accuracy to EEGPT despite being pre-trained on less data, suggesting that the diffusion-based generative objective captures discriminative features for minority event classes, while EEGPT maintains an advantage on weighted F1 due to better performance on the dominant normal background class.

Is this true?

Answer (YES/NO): NO